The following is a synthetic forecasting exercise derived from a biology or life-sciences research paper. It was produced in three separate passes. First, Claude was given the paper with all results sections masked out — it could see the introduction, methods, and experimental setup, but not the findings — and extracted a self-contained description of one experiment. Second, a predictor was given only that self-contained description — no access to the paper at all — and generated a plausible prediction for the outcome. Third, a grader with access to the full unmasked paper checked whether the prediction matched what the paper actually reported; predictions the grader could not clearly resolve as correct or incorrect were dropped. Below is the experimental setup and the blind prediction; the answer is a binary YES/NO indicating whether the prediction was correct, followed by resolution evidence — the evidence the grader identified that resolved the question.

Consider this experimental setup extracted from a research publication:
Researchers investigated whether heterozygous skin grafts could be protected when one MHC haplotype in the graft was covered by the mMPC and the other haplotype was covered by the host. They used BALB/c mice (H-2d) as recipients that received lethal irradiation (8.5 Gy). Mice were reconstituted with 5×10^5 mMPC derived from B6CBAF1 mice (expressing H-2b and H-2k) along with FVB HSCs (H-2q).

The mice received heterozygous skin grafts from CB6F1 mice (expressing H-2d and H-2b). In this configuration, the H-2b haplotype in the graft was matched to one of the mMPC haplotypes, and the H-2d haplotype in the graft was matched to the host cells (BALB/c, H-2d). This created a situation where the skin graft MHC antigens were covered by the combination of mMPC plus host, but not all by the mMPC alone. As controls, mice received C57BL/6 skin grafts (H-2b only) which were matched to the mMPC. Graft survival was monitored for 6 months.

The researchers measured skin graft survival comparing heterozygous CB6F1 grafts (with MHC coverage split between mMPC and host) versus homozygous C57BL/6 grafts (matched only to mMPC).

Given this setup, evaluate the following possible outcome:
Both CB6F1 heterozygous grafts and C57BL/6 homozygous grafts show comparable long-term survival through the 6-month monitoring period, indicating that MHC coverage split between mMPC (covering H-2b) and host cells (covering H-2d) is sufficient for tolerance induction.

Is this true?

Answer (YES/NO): YES